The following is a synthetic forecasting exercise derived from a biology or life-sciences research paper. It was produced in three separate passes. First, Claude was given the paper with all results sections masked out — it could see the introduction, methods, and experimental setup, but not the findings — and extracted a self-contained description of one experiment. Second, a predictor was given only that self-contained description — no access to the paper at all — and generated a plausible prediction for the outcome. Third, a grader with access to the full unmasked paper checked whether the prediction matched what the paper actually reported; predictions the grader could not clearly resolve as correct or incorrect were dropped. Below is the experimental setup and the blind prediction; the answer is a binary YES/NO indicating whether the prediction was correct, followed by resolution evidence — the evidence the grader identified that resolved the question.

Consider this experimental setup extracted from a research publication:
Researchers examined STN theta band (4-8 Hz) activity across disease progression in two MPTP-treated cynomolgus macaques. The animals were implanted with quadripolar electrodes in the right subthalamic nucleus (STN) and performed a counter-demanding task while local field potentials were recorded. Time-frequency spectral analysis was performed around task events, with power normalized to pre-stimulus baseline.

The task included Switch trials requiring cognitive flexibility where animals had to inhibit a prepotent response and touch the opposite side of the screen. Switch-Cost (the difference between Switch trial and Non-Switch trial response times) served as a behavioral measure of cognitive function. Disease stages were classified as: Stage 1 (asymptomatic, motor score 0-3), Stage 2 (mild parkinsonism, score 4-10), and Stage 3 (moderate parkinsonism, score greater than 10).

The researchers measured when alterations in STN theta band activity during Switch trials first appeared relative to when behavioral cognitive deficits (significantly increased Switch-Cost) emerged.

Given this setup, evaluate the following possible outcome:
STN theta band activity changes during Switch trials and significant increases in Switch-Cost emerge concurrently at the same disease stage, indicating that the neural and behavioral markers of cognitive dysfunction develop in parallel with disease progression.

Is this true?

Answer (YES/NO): NO